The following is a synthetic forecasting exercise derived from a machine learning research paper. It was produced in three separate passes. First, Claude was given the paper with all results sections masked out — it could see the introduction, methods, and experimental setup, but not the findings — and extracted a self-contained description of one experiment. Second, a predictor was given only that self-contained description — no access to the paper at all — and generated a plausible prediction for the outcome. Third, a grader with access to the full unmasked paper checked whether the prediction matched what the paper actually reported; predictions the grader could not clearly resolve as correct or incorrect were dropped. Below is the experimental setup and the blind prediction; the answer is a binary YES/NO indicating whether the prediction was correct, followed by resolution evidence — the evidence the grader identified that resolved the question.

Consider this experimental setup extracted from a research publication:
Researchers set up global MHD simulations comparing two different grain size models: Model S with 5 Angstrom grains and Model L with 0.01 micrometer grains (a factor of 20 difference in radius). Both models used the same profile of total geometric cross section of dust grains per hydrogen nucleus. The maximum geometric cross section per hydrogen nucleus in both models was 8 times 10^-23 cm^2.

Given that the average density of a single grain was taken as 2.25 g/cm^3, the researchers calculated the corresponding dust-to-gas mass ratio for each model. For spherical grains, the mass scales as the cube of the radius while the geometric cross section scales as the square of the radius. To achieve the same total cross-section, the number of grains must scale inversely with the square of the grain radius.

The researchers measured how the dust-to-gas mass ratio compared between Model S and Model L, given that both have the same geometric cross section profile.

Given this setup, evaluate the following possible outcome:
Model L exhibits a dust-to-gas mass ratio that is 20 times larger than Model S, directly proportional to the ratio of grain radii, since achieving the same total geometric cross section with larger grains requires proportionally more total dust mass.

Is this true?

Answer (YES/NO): YES